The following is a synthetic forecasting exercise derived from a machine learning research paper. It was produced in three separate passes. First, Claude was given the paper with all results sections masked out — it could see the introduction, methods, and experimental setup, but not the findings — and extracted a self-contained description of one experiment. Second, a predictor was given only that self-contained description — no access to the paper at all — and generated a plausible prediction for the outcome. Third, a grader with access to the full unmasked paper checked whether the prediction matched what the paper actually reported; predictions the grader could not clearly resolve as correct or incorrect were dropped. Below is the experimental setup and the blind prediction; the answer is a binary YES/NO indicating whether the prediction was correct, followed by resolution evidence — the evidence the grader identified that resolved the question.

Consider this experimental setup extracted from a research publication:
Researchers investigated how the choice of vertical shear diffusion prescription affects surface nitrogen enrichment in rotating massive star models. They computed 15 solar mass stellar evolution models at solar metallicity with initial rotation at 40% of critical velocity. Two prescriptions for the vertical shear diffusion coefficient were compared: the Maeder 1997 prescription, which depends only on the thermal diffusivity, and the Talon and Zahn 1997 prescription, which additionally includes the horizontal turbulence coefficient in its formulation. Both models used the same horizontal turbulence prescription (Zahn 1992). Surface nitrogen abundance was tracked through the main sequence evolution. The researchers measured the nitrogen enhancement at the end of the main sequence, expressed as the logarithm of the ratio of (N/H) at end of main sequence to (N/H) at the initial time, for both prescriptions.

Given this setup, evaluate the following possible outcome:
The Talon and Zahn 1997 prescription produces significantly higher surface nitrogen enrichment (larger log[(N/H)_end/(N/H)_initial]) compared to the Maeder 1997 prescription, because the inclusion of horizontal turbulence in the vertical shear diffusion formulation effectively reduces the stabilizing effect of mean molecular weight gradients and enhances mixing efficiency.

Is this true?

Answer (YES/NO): NO